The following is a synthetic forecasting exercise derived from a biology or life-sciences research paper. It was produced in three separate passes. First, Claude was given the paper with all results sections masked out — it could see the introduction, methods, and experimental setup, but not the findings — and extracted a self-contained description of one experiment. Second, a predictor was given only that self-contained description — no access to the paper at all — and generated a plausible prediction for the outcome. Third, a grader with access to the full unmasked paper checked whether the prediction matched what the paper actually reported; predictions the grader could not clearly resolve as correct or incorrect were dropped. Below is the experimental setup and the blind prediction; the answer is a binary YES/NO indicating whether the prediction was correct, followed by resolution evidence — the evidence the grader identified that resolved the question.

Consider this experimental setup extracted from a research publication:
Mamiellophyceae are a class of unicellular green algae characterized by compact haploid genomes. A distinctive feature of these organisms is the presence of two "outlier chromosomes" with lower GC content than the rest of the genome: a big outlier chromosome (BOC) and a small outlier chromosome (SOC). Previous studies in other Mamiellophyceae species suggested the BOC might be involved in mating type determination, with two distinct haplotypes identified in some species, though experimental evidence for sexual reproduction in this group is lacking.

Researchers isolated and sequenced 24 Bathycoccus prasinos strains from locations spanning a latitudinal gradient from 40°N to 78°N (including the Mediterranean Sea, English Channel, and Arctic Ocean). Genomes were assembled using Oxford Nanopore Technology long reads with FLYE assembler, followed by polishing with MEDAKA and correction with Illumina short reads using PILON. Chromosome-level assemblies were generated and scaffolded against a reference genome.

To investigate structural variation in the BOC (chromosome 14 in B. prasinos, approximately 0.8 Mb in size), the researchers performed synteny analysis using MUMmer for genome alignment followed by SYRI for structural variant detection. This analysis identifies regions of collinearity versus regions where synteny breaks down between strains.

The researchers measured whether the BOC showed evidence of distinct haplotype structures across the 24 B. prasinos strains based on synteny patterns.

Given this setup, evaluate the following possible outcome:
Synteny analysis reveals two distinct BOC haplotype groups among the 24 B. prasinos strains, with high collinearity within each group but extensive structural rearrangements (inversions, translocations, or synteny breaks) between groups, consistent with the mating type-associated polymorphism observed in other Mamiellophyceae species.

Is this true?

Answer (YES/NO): YES